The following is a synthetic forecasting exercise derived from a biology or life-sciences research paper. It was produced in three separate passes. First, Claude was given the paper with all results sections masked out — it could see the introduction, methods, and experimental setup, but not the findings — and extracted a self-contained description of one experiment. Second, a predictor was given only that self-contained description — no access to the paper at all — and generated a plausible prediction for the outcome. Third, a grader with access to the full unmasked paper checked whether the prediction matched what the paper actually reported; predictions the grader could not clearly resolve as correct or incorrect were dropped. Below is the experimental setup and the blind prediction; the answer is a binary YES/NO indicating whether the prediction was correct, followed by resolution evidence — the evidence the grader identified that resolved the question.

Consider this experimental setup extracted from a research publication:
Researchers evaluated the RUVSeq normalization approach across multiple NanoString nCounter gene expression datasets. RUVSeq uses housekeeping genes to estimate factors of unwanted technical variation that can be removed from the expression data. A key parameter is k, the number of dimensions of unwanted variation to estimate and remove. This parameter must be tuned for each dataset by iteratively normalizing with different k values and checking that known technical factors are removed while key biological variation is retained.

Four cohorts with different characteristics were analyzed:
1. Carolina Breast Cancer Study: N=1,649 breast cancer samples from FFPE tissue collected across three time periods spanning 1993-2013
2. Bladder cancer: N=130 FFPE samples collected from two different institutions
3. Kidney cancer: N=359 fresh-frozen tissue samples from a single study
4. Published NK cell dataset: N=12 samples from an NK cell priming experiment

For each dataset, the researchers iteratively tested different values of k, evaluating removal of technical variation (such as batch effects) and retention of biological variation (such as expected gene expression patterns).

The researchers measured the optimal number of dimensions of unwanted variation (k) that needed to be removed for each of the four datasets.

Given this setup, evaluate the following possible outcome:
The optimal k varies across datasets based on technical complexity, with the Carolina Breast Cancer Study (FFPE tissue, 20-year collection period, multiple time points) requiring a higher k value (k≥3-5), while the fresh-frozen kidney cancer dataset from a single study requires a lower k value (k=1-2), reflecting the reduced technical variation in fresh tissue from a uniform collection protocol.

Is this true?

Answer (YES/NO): NO